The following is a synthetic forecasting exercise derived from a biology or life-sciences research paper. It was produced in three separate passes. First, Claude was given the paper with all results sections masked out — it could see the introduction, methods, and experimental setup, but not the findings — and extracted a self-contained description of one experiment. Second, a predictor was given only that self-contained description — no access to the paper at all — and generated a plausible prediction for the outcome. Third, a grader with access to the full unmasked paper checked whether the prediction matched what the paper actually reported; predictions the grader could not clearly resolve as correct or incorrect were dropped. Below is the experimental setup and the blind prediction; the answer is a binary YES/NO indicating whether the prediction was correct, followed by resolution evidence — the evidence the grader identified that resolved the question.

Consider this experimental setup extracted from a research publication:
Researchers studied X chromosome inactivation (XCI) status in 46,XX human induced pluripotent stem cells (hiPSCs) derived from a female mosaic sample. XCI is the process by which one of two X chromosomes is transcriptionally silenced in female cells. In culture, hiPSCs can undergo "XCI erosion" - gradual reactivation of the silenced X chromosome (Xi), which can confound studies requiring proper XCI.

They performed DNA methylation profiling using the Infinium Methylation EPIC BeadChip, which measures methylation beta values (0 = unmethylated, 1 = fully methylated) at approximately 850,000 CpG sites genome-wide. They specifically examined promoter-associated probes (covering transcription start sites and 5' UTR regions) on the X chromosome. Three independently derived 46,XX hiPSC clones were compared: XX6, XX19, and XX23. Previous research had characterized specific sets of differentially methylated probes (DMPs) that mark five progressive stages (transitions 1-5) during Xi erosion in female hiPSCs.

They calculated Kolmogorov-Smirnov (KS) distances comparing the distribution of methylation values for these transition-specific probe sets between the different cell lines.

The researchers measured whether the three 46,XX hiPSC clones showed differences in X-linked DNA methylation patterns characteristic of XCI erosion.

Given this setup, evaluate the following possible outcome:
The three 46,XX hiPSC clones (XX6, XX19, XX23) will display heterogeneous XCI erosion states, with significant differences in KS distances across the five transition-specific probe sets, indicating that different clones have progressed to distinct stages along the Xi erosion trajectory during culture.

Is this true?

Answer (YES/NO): NO